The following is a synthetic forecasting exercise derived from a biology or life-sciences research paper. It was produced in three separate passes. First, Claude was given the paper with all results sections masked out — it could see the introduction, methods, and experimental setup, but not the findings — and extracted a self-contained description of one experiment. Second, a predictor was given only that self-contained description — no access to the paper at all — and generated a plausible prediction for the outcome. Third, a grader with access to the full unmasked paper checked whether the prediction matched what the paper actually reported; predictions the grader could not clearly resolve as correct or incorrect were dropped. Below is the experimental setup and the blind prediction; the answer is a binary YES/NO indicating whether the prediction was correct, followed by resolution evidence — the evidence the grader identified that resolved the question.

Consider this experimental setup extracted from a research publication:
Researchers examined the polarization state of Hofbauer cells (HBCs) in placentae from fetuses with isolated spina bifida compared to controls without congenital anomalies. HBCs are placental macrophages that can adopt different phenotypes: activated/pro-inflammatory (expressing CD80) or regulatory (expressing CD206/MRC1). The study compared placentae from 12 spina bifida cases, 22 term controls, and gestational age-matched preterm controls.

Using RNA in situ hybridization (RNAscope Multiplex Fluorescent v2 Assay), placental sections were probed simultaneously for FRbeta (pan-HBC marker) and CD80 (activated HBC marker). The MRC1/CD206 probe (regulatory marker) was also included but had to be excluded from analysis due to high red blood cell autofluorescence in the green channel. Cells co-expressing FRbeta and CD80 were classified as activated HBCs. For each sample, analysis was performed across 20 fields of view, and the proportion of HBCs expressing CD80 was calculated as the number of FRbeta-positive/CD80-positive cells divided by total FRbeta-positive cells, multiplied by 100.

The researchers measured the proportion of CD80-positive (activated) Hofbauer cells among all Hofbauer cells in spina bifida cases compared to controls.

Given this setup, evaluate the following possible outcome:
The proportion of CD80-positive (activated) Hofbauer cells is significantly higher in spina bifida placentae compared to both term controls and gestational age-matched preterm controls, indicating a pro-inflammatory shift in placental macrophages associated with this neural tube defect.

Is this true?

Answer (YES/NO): NO